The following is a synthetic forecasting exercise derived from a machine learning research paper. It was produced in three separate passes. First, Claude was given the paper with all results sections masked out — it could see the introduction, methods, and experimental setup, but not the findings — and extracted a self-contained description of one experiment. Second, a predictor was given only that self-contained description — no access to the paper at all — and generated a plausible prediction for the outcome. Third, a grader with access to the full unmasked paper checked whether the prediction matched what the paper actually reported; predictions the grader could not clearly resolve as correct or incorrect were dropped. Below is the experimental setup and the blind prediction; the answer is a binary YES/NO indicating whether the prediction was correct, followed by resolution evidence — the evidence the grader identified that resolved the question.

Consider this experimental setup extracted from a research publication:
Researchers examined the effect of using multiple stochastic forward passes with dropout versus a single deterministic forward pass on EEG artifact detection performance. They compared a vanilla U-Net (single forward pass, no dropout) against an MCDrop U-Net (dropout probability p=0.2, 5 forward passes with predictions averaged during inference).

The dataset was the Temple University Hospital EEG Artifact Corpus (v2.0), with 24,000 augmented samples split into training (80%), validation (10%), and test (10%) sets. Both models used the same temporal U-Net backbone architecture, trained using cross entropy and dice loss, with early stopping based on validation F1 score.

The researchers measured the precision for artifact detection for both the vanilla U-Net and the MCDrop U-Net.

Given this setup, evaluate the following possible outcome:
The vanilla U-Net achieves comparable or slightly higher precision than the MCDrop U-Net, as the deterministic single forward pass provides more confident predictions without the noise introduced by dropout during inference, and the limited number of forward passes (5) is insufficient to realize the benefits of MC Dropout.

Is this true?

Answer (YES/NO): YES